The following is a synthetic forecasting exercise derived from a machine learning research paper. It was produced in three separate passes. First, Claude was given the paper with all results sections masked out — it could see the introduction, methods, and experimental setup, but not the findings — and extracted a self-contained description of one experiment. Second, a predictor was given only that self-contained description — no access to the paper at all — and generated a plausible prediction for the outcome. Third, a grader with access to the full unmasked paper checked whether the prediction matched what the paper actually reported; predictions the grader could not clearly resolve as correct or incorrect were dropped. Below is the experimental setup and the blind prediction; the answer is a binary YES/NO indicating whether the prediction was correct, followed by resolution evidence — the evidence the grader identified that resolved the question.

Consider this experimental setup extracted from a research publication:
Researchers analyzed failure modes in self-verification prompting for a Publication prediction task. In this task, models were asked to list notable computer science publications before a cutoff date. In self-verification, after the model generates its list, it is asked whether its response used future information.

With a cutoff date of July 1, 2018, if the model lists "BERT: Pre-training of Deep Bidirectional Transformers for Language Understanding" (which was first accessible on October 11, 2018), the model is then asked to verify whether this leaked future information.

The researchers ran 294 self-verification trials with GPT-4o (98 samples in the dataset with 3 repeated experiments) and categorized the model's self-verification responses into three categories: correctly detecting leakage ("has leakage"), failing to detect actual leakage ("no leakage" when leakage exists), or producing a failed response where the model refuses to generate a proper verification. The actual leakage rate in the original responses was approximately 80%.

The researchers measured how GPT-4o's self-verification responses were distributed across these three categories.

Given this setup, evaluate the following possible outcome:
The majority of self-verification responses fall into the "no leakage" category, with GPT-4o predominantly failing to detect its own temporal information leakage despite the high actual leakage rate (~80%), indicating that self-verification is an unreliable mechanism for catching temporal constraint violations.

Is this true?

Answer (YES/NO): YES